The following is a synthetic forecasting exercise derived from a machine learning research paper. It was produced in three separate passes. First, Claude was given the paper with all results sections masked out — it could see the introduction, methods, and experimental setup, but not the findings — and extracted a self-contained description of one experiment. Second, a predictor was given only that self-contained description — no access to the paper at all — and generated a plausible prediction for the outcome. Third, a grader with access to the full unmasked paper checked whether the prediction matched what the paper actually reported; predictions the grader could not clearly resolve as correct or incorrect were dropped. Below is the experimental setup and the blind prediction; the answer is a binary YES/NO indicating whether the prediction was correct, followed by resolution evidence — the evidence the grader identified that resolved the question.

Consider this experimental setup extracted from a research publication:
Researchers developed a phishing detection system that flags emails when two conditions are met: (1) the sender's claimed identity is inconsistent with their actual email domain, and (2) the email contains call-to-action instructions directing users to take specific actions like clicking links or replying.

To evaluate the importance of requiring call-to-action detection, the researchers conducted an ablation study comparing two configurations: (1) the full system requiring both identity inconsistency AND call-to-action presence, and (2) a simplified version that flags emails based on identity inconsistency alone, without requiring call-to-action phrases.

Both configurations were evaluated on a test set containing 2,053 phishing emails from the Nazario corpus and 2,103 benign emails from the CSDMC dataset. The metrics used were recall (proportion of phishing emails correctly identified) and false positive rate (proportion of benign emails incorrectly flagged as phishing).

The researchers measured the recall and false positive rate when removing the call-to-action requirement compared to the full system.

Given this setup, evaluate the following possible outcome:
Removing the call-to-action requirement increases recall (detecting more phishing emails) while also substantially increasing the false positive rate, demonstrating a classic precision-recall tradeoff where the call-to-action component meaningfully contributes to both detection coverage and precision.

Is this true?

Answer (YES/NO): NO